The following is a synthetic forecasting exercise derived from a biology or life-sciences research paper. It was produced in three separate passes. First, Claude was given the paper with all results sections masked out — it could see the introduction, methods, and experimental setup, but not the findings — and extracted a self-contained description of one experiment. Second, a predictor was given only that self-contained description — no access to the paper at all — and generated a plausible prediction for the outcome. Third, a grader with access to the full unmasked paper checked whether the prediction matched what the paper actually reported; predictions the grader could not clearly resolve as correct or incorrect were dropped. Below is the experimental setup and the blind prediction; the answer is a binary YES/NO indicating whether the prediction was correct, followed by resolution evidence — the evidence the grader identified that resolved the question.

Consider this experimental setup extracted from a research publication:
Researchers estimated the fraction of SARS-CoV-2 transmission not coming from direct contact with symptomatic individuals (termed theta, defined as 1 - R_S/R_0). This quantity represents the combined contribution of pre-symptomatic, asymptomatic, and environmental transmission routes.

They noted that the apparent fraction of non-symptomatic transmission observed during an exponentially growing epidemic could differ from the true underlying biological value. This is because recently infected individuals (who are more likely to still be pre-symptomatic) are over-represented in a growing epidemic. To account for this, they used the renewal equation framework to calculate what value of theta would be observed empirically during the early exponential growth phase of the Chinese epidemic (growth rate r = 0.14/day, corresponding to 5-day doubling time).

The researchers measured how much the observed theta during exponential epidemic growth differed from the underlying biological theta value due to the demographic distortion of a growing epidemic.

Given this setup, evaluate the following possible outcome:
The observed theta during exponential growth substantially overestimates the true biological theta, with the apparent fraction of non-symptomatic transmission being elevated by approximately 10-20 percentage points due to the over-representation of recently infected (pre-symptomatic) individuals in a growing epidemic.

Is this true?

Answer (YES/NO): NO